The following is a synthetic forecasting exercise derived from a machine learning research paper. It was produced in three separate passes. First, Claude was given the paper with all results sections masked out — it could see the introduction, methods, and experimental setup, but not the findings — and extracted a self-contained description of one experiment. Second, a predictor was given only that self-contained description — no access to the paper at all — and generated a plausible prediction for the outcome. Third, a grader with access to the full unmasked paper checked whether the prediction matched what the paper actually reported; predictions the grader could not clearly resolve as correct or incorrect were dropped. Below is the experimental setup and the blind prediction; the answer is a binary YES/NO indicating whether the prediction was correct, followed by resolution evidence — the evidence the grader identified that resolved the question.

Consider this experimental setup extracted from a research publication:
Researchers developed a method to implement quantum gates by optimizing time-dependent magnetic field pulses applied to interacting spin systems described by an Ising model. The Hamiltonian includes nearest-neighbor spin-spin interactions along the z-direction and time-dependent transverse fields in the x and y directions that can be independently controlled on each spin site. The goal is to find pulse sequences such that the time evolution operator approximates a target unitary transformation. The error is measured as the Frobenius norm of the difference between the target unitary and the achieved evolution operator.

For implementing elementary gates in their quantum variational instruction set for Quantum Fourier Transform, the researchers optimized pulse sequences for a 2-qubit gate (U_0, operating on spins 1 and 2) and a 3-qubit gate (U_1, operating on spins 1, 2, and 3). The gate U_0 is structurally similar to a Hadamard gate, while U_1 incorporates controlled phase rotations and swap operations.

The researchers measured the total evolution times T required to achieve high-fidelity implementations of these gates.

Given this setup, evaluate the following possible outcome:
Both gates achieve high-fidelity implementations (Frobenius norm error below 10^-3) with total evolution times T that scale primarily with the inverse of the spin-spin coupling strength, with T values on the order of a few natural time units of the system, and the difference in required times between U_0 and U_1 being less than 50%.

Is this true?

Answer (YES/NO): NO